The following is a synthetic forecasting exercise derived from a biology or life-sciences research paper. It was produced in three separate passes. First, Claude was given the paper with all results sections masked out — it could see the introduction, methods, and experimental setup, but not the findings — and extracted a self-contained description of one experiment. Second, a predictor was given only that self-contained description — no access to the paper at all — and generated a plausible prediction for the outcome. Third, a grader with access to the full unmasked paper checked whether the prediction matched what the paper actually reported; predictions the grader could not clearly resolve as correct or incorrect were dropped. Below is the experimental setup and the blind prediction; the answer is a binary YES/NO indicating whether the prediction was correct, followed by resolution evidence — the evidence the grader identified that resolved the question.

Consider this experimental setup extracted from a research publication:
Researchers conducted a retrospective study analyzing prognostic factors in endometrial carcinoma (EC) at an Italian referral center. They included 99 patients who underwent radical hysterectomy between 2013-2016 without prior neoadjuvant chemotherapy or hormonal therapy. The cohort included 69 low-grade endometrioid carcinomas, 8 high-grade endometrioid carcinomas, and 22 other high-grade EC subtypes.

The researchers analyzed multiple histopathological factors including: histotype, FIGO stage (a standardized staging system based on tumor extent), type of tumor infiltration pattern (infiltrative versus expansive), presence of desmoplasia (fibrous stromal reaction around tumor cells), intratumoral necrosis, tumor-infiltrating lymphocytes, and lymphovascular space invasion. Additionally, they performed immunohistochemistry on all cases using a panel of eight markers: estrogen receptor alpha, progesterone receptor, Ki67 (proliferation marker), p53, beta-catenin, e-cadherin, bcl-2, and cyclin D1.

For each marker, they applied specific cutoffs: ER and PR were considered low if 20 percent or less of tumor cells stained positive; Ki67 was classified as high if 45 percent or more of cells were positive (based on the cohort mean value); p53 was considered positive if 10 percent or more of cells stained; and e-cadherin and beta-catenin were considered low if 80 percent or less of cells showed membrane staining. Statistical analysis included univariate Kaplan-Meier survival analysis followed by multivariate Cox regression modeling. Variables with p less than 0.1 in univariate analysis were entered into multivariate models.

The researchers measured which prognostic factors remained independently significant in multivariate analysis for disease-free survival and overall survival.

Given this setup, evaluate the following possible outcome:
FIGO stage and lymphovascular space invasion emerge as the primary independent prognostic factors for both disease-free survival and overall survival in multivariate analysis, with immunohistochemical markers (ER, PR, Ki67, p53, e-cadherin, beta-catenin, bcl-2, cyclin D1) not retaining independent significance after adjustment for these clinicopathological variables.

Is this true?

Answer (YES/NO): NO